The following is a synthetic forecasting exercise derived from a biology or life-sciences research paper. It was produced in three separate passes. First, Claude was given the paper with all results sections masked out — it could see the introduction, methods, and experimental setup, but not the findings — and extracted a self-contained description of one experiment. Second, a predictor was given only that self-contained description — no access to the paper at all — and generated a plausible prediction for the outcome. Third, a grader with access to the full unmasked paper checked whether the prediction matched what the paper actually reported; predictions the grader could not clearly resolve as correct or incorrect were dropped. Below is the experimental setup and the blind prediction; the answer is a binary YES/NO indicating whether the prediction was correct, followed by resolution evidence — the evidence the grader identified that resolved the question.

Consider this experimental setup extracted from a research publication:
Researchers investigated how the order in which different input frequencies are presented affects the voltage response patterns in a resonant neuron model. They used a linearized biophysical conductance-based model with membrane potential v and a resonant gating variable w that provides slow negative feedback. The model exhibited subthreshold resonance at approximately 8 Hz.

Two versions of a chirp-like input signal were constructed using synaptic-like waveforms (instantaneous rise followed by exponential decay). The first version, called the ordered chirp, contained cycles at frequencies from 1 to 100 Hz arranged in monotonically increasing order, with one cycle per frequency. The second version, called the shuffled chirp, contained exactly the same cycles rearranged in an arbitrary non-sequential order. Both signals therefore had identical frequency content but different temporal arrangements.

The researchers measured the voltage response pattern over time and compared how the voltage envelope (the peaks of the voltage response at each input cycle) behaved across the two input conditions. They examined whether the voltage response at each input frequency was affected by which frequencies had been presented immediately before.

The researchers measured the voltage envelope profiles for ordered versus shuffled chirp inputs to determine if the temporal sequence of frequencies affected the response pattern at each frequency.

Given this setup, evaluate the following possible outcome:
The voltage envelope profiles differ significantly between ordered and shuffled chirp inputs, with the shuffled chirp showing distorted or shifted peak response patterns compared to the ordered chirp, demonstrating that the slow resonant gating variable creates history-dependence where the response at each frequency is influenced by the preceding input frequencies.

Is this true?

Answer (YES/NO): YES